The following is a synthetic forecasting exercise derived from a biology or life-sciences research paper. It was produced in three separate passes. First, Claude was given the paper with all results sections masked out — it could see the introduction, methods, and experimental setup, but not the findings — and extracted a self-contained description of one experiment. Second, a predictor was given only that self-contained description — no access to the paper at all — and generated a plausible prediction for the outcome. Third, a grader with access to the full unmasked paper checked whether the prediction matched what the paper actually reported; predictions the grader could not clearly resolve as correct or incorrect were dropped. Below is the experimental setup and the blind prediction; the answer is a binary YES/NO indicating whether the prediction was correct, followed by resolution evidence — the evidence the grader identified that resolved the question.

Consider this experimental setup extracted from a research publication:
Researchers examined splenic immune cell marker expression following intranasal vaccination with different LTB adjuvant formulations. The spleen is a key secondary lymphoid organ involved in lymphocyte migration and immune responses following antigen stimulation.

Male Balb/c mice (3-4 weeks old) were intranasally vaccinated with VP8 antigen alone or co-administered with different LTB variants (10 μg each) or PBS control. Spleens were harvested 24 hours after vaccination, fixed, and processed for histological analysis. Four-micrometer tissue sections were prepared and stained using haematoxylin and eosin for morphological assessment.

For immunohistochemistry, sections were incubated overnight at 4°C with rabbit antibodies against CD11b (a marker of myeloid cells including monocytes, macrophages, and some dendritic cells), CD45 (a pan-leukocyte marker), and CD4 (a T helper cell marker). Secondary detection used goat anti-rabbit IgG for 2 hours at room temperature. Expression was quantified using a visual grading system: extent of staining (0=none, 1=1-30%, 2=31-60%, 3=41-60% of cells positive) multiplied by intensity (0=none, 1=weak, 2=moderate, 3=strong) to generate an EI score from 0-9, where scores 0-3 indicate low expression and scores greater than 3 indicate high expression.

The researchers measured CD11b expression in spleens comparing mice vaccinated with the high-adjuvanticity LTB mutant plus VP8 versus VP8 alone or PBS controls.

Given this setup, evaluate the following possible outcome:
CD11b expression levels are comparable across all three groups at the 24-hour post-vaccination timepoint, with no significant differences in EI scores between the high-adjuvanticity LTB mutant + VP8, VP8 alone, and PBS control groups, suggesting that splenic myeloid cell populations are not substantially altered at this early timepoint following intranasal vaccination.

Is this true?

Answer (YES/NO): NO